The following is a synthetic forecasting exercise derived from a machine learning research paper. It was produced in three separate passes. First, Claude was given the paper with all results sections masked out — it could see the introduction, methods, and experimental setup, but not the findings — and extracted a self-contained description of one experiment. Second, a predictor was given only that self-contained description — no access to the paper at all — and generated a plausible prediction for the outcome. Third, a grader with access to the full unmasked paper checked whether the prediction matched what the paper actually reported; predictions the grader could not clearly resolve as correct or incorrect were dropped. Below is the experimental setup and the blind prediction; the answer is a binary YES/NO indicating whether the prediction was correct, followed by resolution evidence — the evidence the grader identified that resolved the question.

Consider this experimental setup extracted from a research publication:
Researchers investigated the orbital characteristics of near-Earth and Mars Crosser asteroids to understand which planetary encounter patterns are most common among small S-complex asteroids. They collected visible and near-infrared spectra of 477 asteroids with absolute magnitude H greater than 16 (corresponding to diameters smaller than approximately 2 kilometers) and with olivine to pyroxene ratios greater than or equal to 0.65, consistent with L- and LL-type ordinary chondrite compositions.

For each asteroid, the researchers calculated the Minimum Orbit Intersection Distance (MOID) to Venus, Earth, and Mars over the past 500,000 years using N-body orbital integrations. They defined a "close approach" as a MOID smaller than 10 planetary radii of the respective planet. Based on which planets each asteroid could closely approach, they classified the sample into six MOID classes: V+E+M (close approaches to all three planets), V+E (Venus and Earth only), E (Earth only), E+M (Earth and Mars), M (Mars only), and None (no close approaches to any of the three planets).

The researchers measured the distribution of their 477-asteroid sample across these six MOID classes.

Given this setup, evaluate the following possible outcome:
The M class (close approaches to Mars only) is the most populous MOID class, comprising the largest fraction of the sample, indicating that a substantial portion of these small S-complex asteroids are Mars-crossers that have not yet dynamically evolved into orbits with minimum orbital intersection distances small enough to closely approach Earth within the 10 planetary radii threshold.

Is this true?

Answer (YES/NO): NO